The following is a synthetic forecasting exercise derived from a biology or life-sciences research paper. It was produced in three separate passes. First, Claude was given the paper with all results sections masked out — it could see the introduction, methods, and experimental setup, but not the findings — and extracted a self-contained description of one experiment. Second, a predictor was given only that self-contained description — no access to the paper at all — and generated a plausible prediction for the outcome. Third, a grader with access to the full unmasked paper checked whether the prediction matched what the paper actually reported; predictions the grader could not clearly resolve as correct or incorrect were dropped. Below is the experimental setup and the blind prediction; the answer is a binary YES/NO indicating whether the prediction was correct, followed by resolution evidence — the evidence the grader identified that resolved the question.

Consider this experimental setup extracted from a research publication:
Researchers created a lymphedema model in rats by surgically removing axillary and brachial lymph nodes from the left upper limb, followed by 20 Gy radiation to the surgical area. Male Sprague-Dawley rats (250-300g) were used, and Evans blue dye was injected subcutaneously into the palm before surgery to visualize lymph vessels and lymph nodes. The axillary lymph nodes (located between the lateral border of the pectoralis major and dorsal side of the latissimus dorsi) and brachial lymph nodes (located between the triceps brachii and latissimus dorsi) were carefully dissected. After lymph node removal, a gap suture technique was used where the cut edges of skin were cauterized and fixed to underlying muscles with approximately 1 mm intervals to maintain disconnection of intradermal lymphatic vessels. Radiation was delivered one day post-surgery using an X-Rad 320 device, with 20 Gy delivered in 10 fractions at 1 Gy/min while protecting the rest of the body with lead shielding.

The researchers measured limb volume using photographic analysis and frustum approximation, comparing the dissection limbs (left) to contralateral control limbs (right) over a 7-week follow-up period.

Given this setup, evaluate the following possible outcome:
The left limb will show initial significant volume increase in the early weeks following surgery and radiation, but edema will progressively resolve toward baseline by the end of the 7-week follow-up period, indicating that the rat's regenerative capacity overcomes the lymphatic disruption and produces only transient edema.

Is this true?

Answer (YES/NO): NO